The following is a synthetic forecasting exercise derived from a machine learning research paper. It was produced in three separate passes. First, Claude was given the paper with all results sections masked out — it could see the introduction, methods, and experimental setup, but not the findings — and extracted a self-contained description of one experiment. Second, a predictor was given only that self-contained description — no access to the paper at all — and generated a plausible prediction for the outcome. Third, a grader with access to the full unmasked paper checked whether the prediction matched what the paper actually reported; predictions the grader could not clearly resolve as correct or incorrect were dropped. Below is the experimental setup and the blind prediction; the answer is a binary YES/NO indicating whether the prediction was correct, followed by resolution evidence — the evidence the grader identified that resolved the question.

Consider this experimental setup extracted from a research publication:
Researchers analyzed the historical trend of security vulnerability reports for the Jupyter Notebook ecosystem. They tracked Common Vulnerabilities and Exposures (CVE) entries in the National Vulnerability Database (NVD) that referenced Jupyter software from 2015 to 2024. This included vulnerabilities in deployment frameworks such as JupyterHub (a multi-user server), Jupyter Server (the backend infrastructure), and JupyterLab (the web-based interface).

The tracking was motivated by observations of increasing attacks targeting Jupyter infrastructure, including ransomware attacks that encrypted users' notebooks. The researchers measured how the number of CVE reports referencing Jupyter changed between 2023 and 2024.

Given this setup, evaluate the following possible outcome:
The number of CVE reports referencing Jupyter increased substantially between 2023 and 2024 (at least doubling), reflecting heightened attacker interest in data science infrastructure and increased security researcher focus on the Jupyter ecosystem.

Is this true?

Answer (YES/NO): YES